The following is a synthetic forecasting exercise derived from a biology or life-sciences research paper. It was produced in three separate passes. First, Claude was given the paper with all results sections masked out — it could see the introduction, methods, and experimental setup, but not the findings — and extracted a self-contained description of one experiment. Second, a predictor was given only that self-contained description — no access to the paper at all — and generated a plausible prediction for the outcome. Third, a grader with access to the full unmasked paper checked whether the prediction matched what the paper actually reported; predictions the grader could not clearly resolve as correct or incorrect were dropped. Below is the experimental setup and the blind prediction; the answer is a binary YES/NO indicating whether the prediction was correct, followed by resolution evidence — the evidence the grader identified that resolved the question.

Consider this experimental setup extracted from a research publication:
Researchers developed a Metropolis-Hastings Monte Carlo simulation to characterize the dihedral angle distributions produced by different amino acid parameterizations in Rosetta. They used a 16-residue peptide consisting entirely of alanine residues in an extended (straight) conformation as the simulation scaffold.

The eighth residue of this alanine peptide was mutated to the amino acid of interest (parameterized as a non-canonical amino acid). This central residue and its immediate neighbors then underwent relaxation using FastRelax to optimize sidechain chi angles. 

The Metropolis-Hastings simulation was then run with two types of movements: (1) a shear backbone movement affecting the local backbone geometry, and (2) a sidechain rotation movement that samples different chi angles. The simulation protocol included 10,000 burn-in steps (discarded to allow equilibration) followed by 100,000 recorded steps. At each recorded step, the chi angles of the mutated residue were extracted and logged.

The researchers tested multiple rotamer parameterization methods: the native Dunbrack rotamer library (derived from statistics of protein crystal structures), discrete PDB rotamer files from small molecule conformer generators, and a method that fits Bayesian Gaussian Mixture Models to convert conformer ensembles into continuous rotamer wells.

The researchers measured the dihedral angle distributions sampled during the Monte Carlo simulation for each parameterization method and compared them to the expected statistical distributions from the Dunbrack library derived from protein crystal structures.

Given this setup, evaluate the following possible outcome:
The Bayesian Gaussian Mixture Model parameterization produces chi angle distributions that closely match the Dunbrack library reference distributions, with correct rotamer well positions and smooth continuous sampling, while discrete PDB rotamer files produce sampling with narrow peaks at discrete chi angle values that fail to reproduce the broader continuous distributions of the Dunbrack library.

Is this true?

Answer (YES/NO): NO